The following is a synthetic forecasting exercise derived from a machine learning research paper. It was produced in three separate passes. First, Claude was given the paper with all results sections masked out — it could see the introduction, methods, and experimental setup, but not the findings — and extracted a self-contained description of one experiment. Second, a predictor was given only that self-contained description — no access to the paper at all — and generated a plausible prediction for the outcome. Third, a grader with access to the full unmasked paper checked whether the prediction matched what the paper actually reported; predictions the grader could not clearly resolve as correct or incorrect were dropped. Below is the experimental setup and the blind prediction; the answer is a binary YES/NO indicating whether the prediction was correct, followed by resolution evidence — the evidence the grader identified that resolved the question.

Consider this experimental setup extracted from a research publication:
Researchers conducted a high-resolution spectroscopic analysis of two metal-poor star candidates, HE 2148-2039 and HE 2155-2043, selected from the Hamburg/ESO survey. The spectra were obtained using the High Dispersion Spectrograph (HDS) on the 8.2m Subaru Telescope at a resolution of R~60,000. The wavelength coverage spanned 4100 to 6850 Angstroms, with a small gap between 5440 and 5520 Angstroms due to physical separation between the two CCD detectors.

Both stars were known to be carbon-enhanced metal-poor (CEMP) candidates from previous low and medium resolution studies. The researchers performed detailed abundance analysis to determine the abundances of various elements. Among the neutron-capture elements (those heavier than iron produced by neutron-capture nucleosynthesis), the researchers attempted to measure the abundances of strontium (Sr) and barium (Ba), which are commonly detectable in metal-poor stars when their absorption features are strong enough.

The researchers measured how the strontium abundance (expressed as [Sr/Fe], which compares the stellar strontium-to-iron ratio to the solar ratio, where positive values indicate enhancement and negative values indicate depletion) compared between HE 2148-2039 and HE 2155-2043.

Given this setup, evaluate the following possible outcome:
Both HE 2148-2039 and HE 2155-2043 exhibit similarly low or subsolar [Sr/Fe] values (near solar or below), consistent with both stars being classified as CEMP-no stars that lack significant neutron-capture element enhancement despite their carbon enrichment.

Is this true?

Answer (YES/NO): NO